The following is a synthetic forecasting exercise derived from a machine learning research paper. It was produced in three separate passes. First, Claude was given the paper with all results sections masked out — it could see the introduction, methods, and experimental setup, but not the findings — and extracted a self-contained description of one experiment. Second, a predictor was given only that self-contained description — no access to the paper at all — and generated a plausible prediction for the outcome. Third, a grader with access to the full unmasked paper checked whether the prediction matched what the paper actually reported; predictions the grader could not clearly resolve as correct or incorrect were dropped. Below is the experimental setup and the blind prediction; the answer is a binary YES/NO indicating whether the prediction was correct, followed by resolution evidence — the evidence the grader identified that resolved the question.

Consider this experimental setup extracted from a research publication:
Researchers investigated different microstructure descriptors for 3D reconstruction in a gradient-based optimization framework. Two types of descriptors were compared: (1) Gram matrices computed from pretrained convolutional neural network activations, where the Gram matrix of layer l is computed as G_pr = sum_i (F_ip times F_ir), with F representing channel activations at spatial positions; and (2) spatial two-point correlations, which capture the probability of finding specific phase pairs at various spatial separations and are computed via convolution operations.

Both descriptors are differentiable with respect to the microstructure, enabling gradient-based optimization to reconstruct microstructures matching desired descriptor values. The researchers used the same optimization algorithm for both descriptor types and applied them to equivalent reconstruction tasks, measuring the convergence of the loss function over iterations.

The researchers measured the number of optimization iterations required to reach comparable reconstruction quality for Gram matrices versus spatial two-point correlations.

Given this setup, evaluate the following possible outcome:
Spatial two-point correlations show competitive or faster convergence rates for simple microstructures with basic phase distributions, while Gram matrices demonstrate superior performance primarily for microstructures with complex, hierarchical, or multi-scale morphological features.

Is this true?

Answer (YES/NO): NO